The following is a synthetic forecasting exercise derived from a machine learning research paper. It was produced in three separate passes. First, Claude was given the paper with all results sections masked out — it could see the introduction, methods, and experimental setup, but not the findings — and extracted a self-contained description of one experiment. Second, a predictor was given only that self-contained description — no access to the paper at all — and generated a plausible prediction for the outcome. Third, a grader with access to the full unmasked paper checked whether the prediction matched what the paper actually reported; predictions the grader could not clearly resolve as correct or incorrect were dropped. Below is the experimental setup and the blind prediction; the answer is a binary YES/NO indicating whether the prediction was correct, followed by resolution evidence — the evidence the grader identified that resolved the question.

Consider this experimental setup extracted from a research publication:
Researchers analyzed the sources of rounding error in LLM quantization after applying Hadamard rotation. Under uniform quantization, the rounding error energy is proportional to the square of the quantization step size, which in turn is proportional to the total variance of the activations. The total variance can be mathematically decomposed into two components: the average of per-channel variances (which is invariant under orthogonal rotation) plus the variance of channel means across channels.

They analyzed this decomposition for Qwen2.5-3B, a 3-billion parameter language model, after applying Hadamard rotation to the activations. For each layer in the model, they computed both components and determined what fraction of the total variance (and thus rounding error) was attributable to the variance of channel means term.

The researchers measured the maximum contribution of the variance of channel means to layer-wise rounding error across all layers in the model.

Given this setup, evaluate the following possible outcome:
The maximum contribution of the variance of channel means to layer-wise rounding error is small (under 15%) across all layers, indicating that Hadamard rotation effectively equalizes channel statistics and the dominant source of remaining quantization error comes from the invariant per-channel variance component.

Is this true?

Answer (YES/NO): NO